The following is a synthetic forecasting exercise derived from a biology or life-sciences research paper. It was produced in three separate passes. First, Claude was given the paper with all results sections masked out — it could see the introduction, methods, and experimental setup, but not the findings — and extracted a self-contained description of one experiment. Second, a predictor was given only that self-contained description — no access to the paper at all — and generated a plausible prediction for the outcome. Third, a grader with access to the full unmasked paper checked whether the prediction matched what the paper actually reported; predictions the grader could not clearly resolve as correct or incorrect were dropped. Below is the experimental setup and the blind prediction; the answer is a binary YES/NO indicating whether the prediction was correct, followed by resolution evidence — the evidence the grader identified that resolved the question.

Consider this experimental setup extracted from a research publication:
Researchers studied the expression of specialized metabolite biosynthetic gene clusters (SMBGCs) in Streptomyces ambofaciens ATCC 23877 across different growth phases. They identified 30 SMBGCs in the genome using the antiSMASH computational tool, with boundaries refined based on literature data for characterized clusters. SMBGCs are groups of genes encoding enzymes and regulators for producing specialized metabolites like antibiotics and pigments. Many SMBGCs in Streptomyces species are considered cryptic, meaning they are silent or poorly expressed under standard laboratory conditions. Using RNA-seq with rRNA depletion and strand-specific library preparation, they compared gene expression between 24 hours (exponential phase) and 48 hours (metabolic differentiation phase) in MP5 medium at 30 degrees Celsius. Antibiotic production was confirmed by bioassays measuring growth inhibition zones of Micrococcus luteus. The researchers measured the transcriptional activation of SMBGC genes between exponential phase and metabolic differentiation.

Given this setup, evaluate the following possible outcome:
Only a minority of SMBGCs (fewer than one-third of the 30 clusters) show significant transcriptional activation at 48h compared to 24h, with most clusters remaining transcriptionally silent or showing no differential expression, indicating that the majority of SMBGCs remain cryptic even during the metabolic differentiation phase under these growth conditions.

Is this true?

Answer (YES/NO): NO